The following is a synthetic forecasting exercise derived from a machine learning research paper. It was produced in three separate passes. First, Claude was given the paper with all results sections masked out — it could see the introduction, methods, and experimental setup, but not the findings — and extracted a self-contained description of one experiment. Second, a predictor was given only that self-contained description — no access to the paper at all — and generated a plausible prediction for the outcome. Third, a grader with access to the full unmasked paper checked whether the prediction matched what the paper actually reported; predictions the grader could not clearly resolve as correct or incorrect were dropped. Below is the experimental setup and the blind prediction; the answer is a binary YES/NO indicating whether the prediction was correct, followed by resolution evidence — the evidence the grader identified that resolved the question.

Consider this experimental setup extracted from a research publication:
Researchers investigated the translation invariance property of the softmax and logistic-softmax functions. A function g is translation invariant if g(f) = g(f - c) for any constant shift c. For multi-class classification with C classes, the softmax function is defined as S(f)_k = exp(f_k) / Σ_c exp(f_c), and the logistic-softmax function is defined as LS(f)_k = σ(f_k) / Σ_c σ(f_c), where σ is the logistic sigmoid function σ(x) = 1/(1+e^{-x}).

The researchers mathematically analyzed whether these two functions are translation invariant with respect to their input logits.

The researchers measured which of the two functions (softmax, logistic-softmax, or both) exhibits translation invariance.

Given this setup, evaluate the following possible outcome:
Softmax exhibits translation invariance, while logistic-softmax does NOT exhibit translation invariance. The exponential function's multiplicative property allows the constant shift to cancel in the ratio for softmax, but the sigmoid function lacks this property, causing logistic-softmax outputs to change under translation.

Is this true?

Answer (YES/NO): YES